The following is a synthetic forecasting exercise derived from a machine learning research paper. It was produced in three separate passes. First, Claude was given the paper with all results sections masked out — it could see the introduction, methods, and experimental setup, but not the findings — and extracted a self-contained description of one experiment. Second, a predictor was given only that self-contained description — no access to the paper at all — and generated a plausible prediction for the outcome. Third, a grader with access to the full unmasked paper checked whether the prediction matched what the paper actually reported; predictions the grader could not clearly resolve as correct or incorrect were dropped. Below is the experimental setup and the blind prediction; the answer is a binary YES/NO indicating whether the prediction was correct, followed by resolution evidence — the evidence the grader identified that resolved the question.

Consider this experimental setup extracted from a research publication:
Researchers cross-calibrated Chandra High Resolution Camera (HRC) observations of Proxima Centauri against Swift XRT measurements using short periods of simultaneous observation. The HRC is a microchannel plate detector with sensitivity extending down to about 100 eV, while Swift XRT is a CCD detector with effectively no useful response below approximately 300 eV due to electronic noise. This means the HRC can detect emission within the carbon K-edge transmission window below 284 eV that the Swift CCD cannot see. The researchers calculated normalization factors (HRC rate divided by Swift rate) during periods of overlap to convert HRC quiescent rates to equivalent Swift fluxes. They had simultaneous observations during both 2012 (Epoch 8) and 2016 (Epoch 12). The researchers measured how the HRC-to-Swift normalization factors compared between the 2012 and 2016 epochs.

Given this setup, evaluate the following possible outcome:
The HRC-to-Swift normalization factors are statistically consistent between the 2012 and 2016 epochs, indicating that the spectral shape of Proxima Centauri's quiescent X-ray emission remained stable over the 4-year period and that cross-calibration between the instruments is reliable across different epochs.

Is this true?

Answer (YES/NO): NO